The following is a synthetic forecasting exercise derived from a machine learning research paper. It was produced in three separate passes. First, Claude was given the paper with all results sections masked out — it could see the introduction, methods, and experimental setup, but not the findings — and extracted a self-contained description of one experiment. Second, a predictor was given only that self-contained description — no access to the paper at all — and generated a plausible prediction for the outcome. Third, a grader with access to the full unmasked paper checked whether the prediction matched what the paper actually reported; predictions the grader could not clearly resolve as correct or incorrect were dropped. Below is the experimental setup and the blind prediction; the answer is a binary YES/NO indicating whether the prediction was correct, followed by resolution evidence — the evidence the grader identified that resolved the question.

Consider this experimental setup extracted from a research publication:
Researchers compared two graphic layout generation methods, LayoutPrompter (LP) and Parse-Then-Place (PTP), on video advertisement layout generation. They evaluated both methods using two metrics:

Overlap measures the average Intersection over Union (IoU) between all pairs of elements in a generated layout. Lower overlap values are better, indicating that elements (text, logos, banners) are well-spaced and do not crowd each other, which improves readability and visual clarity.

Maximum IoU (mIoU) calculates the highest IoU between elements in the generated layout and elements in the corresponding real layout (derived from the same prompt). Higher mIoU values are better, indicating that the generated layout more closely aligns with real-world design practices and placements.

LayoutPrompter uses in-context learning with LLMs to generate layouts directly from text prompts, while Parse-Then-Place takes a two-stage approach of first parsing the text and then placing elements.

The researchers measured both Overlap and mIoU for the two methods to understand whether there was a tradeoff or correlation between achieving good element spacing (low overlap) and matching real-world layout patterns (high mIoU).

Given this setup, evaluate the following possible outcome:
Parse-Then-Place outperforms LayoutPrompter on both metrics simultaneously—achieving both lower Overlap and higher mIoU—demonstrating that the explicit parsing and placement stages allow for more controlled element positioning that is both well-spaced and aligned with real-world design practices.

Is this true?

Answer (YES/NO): NO